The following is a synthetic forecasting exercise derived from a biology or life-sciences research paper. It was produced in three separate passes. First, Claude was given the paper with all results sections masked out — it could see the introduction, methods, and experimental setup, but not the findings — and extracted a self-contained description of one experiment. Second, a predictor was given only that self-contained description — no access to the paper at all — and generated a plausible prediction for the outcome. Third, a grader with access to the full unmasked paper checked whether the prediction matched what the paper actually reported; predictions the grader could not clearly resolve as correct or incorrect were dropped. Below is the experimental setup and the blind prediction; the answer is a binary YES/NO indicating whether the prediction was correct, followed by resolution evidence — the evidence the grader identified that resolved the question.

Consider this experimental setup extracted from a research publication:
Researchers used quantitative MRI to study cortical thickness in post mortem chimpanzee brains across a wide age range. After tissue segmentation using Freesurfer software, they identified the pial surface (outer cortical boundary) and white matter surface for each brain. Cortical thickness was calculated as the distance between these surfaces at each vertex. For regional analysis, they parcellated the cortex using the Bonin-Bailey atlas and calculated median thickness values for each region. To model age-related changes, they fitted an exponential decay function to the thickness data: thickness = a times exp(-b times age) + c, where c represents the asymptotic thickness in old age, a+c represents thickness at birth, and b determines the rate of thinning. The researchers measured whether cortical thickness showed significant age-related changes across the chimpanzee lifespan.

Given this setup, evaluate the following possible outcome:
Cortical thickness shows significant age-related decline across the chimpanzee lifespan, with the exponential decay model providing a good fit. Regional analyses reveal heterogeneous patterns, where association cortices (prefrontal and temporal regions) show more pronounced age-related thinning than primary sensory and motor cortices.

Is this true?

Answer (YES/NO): NO